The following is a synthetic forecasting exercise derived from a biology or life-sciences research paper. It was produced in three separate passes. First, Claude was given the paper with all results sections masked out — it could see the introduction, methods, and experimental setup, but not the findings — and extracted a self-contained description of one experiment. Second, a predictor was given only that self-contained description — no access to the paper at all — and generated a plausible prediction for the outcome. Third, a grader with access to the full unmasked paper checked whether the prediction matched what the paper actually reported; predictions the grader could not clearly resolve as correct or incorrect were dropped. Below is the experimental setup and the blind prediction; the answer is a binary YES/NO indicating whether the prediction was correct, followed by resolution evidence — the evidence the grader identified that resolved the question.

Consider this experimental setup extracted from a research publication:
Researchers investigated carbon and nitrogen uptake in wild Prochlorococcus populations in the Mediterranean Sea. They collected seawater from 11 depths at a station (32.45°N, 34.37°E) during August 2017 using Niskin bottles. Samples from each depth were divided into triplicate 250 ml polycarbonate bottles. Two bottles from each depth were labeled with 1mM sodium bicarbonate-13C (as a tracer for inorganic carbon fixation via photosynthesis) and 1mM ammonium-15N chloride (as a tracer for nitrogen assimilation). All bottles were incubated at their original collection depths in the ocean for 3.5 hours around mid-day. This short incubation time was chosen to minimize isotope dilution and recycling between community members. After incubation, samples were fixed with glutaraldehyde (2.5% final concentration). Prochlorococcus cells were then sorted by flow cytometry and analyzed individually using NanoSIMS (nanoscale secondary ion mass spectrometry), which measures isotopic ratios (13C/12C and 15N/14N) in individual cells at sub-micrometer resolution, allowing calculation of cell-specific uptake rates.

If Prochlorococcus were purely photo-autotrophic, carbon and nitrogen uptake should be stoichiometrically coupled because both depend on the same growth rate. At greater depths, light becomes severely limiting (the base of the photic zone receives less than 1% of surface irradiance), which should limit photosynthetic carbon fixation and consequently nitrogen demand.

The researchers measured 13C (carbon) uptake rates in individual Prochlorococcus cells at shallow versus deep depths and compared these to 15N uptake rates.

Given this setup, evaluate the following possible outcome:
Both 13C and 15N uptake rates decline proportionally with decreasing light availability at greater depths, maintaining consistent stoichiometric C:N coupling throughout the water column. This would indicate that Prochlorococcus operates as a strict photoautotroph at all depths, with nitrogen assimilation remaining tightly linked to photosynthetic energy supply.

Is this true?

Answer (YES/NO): NO